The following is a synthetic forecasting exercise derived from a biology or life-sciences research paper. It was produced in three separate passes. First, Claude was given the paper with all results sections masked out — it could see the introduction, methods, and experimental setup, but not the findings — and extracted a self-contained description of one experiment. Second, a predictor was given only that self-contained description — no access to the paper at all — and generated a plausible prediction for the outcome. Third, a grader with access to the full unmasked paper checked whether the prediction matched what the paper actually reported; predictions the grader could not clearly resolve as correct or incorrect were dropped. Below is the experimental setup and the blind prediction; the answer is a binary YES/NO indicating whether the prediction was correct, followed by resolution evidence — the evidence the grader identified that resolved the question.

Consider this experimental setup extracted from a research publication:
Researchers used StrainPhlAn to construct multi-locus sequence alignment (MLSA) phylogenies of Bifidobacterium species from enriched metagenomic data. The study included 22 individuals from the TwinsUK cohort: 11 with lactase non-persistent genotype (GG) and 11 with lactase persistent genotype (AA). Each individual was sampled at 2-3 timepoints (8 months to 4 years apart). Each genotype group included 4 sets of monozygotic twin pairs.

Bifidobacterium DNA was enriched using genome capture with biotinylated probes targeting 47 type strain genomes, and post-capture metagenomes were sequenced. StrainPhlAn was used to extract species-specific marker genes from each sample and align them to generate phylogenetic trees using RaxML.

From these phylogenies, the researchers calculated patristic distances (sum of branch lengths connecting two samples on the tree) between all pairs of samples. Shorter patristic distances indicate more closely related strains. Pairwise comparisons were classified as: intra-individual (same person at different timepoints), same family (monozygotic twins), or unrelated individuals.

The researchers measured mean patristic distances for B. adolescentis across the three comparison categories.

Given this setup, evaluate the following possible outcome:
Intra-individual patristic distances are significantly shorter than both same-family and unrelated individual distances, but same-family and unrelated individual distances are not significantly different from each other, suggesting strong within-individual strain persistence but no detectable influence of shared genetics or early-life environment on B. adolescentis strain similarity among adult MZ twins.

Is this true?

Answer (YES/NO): YES